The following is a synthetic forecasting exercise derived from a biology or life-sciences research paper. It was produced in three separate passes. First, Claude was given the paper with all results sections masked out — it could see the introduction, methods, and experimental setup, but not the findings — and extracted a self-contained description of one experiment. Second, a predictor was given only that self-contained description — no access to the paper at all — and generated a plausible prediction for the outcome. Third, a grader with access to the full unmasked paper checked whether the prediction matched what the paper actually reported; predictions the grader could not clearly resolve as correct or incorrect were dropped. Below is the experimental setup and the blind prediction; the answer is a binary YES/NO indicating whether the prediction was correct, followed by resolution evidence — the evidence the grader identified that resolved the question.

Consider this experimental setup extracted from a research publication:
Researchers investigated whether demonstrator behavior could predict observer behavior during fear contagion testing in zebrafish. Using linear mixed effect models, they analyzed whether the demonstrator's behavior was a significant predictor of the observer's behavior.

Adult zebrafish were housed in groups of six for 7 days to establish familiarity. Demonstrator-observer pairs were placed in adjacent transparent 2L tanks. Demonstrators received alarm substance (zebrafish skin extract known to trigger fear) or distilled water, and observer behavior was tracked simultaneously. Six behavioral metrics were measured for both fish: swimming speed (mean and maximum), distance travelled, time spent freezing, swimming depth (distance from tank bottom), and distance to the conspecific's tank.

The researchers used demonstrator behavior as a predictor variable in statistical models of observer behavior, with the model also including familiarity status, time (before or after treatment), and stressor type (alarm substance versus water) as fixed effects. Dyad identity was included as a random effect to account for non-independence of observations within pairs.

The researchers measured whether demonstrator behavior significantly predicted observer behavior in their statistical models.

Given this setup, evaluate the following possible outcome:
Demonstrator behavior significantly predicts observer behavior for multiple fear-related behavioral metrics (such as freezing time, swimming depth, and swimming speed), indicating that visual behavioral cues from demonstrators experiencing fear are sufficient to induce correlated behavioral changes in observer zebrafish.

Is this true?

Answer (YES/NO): YES